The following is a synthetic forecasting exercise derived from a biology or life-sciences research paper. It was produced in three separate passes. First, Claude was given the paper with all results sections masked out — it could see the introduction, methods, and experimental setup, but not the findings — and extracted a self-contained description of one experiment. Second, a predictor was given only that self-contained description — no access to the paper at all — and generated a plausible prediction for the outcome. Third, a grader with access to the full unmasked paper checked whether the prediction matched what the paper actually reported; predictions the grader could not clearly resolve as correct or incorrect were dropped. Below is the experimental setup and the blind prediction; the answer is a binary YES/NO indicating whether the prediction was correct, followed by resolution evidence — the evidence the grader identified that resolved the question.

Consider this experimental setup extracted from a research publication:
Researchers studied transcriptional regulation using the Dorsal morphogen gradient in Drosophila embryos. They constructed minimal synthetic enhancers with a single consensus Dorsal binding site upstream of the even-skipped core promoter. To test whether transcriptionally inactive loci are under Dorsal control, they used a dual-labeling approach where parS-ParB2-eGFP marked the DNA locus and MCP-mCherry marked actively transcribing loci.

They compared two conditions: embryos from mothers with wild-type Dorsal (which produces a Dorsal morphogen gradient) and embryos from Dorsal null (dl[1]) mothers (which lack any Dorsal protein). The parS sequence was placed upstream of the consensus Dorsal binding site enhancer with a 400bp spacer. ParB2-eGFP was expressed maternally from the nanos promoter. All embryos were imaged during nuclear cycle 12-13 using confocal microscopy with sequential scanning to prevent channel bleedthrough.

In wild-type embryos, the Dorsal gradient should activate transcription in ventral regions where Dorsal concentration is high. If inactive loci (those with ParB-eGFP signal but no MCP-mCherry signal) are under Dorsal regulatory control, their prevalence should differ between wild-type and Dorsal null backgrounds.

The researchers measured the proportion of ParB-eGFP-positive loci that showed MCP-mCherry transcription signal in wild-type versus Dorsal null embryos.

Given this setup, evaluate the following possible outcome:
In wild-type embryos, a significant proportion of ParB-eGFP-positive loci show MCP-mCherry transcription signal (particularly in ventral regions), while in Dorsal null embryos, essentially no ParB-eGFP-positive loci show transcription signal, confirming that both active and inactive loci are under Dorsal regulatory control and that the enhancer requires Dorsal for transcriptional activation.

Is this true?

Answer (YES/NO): YES